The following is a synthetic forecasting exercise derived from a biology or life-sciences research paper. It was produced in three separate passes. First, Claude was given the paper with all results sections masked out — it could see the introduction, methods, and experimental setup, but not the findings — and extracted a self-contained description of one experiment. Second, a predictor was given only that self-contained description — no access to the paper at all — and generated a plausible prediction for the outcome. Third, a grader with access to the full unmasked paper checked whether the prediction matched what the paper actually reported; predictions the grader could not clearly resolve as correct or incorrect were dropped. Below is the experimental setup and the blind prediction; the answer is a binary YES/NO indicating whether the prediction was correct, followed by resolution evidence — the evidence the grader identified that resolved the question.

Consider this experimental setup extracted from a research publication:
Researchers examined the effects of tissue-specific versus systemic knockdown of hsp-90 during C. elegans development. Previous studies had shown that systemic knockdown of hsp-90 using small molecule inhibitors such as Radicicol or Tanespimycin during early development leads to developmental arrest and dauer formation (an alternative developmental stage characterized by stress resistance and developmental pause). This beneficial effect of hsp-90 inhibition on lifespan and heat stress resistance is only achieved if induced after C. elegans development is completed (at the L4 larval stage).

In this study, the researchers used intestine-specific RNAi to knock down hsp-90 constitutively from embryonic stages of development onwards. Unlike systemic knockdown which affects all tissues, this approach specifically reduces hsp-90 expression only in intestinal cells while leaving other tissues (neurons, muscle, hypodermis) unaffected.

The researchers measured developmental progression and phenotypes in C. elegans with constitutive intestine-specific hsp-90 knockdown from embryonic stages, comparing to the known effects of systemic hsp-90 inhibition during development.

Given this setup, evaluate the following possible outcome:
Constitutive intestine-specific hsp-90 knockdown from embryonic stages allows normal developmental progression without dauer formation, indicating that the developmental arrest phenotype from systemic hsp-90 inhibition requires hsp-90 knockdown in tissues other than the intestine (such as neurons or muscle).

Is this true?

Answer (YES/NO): YES